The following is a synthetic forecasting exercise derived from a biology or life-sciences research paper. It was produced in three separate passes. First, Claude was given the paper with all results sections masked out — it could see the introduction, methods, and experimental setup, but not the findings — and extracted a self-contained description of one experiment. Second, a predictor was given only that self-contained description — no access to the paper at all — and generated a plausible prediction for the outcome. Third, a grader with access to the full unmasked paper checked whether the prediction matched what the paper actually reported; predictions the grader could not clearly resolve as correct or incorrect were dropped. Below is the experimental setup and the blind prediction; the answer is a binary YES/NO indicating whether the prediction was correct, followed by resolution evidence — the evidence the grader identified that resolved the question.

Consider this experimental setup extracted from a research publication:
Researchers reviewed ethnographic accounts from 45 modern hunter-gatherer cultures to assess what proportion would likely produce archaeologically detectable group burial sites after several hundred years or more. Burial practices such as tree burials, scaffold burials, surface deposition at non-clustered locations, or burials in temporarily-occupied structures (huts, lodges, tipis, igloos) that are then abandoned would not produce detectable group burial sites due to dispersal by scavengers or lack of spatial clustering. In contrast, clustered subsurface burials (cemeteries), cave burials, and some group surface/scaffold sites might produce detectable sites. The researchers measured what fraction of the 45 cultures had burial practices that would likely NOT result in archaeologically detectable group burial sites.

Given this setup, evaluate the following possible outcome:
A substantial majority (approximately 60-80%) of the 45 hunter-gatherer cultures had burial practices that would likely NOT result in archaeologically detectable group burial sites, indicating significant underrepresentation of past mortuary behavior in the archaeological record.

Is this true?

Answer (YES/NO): NO